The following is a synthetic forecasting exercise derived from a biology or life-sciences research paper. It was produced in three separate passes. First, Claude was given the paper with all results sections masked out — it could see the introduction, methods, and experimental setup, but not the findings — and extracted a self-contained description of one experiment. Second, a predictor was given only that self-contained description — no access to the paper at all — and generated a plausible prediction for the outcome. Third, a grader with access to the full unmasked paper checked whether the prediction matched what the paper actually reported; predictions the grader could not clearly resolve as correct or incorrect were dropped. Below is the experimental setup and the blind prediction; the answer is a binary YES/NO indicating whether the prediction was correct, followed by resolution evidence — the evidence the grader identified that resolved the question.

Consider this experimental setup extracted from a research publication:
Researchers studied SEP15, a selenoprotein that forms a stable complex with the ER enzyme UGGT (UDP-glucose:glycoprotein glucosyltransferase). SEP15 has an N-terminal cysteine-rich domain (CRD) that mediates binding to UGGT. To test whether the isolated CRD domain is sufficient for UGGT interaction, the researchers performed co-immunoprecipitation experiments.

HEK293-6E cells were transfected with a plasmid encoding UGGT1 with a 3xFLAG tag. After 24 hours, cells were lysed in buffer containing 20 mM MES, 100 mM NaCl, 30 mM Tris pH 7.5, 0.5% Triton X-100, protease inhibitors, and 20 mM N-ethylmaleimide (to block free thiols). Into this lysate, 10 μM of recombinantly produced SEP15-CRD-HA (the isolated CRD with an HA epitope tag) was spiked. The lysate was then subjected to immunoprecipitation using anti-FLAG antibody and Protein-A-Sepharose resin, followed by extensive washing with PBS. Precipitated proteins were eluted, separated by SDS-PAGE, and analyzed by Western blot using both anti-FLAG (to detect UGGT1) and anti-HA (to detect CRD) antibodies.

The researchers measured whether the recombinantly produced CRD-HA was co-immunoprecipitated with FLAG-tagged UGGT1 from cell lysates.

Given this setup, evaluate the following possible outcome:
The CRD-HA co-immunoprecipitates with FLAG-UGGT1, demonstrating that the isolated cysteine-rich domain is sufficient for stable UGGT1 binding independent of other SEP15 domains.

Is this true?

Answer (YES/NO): YES